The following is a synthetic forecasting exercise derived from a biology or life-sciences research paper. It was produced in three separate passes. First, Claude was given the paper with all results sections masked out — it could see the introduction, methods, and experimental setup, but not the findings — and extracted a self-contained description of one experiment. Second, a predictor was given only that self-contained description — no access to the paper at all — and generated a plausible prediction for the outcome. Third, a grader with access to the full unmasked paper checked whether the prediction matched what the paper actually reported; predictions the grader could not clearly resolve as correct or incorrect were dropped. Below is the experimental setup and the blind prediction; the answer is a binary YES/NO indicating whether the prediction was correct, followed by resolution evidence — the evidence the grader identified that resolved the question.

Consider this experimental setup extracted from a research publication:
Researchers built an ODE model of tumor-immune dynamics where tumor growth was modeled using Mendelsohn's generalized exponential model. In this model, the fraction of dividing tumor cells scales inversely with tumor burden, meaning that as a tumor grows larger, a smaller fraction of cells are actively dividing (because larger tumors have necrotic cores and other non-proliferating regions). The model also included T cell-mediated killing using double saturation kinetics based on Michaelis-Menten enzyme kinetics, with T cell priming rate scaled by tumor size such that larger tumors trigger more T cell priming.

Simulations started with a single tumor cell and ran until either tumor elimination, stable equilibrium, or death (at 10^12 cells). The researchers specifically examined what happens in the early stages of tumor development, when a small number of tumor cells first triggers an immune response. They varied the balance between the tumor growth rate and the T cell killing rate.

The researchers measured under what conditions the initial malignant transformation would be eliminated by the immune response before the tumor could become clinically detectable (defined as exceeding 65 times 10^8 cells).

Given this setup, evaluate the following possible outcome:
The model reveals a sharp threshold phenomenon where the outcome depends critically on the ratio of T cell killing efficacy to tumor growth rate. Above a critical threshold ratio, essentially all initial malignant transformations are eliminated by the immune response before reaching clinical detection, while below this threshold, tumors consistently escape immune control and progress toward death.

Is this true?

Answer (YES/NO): YES